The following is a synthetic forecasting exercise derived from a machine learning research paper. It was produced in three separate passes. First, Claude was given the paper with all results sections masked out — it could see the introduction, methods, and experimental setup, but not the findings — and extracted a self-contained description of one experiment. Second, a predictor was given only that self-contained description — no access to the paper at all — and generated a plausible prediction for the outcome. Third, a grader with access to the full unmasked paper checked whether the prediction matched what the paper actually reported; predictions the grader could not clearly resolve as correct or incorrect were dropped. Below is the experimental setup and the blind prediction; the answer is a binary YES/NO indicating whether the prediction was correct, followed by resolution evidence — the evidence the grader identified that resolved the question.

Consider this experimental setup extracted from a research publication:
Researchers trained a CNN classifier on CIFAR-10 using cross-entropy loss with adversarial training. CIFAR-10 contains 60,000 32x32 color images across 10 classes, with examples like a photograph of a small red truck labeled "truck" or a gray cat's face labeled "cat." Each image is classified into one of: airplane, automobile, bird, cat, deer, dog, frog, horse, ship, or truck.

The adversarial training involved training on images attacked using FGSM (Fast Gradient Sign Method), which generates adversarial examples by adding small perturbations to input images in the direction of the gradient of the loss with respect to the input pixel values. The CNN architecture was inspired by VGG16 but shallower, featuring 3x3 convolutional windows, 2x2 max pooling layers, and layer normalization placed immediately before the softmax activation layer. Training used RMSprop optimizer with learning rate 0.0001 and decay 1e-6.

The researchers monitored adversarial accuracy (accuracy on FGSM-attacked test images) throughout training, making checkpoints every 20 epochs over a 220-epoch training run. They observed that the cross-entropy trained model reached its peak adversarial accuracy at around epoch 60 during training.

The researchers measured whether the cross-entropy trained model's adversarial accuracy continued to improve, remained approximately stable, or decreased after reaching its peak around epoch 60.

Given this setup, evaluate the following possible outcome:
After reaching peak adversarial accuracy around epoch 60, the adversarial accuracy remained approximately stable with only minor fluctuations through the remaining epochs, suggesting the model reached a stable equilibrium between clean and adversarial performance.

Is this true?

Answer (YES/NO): NO